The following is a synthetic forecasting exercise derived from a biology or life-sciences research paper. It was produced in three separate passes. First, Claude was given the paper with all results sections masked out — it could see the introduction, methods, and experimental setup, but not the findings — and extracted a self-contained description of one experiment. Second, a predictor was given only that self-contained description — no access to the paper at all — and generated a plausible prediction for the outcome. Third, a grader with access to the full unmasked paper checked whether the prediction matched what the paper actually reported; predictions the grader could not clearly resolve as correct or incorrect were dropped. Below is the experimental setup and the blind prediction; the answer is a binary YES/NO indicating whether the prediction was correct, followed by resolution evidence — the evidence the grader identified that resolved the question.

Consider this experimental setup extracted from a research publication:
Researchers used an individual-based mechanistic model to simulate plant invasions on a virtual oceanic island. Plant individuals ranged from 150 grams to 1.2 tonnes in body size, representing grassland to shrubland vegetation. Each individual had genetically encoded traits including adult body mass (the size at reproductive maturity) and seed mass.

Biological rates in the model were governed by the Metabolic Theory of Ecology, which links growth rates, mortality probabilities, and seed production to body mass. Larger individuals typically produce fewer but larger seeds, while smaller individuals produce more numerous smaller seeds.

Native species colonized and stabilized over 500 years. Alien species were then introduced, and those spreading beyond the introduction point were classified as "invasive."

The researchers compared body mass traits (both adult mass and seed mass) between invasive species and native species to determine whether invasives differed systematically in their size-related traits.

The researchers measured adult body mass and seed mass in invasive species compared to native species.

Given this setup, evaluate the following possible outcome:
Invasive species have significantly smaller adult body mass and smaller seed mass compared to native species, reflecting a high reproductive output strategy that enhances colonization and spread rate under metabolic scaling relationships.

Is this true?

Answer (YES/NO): NO